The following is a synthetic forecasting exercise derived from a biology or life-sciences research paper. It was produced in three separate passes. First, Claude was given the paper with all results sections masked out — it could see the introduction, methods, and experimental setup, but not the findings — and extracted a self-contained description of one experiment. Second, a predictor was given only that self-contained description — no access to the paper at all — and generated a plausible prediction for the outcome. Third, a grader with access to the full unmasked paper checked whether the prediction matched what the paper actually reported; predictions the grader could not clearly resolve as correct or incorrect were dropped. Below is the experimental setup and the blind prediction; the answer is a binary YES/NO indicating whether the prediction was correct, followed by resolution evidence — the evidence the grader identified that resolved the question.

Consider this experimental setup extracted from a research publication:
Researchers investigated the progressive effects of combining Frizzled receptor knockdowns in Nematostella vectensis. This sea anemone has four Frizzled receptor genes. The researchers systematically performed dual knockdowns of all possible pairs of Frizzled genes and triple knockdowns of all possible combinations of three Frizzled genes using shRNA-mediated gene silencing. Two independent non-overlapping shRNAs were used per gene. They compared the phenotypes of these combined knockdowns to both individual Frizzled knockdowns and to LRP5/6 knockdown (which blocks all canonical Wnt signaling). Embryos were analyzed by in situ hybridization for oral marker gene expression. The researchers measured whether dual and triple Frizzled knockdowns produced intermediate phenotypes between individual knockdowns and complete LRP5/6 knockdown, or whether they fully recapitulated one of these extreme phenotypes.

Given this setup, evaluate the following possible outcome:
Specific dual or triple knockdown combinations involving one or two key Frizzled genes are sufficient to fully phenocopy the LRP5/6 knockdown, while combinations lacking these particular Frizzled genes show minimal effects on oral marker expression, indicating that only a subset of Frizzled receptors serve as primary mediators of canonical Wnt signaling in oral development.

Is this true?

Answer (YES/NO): NO